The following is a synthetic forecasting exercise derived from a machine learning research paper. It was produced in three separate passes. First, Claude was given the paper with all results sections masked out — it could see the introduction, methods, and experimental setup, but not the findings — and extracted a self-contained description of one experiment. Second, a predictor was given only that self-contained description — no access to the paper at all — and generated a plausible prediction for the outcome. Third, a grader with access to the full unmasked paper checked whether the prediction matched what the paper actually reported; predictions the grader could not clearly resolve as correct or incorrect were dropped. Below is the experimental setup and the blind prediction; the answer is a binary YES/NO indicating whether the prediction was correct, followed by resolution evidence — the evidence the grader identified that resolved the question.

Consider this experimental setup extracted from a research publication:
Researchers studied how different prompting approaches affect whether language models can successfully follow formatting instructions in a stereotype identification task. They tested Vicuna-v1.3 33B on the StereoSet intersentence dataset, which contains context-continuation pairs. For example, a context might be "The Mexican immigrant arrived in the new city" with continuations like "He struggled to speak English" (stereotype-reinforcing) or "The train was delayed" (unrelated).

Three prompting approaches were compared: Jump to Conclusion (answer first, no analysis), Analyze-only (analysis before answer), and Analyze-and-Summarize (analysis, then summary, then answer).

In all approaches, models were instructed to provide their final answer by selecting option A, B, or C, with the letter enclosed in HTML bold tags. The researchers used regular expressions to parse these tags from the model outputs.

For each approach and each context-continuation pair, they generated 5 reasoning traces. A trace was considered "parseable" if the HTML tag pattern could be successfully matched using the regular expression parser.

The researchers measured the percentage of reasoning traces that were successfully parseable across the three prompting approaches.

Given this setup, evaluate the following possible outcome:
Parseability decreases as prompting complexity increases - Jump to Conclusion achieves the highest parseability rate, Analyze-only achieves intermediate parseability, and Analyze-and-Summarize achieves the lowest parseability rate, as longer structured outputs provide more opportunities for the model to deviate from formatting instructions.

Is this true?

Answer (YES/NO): NO